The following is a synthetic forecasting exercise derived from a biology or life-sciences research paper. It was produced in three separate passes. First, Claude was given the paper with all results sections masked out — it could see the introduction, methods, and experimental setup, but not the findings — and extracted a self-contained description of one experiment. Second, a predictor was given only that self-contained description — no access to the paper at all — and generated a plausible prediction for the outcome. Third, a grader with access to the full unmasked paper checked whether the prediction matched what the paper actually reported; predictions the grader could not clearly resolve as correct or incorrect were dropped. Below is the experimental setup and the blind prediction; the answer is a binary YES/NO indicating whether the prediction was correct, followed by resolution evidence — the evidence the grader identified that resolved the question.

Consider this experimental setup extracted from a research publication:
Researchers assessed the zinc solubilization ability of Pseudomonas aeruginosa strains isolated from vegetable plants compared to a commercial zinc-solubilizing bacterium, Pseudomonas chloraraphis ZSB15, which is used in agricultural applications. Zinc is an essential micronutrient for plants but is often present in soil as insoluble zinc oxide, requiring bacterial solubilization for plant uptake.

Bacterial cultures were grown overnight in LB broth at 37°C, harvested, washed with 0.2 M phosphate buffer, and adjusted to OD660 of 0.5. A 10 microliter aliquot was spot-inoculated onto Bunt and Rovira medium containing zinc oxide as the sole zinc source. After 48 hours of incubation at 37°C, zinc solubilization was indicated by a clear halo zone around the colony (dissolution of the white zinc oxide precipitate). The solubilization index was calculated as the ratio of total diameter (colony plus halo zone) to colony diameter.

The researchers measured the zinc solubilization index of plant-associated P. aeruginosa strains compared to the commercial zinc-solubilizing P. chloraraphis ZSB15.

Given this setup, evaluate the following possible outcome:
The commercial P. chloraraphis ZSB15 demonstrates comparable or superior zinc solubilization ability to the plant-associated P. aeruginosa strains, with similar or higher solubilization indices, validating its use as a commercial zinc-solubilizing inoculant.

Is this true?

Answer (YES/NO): NO